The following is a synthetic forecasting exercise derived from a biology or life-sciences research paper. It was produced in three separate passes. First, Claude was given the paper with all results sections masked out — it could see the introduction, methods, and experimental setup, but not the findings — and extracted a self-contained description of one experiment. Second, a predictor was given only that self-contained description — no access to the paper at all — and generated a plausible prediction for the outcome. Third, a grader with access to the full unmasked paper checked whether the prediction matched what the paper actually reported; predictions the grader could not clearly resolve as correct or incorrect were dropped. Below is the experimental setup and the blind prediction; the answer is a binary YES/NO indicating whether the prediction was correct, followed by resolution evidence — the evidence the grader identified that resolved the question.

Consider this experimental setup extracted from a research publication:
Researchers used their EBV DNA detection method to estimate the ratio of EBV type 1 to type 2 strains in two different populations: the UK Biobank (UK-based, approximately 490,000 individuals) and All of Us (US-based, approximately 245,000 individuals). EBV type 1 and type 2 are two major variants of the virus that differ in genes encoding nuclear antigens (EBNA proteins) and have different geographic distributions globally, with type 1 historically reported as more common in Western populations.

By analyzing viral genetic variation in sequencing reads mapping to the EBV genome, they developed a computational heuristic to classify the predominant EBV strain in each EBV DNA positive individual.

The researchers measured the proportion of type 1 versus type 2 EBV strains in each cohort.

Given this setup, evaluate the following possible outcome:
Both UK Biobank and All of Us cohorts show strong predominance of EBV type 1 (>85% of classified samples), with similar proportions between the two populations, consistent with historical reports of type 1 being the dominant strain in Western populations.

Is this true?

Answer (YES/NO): YES